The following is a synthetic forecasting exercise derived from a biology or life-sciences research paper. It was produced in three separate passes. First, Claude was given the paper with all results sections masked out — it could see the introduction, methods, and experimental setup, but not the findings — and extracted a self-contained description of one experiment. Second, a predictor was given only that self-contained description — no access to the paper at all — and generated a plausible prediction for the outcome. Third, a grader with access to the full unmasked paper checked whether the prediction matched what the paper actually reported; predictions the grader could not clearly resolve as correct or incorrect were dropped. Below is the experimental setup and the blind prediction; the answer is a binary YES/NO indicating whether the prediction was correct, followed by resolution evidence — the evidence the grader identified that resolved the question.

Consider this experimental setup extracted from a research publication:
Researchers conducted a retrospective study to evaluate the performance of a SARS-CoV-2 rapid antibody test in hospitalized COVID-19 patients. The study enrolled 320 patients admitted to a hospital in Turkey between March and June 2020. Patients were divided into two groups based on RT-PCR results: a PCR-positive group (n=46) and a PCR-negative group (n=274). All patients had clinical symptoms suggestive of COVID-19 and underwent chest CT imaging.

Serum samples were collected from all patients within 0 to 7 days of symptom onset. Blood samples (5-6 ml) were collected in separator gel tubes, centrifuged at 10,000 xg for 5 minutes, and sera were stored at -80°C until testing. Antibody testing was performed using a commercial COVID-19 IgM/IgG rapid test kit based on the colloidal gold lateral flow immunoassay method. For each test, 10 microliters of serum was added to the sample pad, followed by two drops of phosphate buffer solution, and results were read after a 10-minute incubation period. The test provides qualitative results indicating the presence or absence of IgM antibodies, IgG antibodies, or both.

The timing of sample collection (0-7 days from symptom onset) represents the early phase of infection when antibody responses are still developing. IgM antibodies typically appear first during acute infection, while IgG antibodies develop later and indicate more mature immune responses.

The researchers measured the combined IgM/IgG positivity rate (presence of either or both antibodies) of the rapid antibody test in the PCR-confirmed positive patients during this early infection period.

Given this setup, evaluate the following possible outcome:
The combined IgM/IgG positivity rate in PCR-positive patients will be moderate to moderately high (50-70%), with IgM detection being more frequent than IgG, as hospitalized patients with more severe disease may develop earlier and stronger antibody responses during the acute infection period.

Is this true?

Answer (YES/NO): NO